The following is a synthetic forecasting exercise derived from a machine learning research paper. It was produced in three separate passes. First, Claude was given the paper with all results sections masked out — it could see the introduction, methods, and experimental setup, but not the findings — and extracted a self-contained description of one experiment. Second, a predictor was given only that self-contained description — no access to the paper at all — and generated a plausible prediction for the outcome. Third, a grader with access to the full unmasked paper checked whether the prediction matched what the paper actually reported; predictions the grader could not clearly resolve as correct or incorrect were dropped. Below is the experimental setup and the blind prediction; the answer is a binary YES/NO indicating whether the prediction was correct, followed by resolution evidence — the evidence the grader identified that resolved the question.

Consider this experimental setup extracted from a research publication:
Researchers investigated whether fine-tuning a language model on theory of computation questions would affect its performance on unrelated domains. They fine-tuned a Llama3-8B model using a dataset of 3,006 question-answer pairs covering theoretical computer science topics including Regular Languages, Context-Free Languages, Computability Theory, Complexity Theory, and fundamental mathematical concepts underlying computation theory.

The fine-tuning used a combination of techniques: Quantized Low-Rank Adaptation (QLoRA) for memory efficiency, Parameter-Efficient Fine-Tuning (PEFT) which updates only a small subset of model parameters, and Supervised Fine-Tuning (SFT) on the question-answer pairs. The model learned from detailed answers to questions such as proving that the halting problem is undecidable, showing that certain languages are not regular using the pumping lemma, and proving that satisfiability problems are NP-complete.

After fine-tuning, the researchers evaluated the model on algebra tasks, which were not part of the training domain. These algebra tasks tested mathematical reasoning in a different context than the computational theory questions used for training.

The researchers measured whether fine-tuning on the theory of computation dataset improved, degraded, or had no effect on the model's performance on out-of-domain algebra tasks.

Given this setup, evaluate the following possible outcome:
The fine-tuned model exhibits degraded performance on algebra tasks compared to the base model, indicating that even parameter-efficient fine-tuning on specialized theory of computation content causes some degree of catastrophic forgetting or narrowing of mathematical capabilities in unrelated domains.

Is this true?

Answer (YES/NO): NO